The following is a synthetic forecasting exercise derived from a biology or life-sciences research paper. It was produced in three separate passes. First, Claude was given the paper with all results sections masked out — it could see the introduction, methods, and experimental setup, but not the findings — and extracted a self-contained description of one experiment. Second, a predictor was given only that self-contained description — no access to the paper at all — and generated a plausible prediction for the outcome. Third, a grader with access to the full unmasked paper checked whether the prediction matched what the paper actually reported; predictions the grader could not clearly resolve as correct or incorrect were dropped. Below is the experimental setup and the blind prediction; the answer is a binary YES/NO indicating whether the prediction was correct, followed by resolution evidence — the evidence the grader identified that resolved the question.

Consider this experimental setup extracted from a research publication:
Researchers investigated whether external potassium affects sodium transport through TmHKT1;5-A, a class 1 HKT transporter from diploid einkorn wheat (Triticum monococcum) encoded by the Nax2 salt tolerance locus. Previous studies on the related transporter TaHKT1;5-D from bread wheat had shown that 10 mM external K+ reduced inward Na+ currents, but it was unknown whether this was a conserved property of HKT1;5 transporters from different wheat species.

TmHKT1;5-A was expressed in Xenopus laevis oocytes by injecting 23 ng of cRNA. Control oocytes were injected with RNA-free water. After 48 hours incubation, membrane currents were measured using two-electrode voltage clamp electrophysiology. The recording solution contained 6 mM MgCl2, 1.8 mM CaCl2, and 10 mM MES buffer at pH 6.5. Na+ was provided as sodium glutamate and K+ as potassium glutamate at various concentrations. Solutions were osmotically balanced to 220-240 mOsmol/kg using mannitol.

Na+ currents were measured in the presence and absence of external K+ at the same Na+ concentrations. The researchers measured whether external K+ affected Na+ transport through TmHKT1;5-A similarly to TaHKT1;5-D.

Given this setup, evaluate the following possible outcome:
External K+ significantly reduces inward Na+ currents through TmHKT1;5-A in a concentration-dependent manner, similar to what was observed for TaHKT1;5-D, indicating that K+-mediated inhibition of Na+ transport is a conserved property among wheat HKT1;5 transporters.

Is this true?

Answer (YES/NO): YES